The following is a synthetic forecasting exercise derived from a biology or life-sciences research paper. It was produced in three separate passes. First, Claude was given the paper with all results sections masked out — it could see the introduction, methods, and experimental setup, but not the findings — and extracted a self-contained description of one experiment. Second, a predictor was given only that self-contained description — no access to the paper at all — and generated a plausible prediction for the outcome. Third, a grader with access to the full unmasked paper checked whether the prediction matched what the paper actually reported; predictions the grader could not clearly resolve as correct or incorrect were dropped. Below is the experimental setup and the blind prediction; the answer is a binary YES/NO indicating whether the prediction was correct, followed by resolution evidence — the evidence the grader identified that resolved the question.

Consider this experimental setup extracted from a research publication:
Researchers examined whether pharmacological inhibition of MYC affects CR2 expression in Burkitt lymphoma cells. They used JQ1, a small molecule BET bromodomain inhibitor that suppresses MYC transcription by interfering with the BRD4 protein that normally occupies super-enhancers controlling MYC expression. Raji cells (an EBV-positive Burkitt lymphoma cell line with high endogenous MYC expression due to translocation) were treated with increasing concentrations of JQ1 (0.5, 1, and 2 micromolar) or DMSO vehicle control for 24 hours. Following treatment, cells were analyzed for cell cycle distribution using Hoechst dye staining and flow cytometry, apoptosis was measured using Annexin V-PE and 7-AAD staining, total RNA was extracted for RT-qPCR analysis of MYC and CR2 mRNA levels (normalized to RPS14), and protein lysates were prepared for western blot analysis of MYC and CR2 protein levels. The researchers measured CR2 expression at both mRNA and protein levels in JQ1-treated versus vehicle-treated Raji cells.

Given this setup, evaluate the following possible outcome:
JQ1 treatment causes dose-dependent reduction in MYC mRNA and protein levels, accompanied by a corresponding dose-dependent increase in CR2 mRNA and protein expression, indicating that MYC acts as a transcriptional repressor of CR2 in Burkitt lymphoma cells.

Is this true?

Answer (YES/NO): NO